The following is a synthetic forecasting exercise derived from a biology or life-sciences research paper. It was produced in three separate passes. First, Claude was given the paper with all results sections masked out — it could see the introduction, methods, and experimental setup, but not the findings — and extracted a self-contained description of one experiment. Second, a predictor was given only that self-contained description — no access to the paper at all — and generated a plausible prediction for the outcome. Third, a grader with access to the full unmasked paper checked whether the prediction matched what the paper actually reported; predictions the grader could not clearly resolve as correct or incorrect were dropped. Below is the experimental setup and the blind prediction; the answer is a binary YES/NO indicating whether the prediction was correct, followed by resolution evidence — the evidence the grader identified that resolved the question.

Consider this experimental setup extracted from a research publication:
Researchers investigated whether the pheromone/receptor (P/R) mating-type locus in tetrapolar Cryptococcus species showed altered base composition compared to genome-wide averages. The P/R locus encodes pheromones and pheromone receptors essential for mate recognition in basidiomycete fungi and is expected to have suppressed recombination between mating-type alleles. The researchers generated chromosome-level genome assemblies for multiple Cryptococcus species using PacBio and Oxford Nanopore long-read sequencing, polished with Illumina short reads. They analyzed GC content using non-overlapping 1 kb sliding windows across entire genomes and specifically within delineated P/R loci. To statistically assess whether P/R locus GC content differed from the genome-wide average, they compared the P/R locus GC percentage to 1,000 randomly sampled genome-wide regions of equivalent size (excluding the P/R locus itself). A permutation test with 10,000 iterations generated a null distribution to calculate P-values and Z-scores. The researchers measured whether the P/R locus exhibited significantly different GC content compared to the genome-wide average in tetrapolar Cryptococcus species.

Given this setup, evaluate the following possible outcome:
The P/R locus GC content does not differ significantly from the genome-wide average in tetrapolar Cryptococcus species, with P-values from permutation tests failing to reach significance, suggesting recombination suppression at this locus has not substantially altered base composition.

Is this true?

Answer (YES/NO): NO